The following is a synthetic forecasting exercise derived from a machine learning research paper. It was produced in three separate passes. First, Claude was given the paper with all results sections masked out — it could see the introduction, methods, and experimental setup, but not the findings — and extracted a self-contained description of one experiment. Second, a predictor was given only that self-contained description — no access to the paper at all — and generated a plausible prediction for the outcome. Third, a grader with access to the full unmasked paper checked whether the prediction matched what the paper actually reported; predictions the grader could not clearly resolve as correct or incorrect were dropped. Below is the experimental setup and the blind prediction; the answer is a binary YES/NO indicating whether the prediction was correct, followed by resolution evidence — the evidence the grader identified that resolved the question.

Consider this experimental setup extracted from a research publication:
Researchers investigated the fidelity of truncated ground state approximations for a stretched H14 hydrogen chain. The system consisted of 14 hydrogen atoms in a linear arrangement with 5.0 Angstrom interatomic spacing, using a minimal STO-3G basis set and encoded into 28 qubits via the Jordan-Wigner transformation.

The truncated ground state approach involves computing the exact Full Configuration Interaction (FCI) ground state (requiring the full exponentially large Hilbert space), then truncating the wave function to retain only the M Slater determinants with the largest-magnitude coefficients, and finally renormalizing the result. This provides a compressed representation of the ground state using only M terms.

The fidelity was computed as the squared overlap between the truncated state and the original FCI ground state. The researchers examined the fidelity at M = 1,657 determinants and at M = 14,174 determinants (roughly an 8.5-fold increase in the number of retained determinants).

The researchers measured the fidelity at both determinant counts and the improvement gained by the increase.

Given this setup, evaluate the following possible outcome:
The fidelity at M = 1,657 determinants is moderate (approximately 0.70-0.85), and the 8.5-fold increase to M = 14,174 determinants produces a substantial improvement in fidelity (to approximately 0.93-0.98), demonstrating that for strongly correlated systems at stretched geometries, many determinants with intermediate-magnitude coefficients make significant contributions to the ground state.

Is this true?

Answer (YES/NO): NO